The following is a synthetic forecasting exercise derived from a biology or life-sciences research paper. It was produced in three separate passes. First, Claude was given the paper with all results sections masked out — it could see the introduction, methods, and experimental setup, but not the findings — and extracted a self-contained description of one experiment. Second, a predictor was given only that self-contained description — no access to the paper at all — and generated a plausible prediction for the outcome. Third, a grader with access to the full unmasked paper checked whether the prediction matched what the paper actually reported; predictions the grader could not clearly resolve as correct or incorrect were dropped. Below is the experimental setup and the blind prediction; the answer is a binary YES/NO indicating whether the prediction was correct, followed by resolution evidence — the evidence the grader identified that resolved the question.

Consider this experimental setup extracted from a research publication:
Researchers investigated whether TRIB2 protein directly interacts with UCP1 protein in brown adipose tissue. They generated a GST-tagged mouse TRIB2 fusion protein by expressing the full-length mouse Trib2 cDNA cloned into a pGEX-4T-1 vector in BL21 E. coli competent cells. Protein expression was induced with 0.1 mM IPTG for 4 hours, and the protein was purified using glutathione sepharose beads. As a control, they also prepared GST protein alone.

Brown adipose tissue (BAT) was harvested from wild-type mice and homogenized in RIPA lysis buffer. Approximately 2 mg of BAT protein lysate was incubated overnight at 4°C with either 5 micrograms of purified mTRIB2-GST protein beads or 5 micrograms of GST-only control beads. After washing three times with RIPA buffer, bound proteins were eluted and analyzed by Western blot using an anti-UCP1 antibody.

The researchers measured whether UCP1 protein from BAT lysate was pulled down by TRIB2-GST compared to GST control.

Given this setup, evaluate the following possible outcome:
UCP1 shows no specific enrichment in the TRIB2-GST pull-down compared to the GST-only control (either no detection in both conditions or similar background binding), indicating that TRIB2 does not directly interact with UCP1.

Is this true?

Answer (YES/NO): NO